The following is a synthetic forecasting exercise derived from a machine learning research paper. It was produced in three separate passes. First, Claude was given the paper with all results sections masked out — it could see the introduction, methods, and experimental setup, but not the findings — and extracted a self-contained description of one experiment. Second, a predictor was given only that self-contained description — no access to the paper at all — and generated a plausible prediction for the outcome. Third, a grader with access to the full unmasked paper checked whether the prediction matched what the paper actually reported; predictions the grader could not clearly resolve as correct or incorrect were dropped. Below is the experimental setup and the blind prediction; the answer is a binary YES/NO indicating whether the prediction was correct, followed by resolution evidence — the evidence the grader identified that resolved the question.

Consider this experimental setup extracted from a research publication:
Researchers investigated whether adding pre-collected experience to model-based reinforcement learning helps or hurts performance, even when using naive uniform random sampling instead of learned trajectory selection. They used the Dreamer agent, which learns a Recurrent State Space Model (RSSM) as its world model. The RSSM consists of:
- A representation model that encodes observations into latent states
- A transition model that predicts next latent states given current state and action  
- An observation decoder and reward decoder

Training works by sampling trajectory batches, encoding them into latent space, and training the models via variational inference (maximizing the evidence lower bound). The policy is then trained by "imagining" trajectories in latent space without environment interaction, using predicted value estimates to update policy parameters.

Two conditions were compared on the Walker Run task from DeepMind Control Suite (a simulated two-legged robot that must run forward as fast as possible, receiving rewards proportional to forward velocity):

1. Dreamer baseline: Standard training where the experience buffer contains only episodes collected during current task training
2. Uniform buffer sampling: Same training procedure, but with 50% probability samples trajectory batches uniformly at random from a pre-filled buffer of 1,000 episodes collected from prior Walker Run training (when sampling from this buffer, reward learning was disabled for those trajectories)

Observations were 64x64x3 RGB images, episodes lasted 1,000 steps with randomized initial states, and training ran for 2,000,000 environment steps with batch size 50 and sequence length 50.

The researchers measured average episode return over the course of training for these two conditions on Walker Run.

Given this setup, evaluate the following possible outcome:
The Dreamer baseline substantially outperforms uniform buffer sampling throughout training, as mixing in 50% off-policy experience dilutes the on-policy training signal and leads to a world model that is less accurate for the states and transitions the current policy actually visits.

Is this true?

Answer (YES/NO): NO